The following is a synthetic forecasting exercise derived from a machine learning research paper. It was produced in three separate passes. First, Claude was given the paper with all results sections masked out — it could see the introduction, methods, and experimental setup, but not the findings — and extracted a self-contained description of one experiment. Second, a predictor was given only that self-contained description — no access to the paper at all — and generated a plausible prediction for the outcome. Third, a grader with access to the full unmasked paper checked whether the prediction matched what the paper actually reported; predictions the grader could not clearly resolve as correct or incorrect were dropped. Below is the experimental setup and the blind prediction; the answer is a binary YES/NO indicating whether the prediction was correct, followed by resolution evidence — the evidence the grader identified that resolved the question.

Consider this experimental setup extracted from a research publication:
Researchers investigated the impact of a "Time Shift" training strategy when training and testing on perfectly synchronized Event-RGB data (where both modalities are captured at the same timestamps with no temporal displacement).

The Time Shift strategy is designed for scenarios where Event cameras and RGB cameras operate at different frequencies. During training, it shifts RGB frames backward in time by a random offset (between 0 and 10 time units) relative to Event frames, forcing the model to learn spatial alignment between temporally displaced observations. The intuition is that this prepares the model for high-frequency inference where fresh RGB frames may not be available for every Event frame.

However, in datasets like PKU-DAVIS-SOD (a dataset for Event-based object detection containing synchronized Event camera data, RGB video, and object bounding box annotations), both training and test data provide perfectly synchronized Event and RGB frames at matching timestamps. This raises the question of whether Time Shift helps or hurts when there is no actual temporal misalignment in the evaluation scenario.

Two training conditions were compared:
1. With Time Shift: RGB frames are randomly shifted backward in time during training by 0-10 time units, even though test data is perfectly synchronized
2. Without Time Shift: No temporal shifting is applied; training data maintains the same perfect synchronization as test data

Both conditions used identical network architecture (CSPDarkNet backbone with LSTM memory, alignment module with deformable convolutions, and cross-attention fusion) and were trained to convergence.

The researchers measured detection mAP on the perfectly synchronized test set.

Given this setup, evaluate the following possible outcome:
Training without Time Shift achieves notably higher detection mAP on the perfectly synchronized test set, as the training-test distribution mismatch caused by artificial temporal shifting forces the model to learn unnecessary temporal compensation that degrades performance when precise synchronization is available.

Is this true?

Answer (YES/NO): NO